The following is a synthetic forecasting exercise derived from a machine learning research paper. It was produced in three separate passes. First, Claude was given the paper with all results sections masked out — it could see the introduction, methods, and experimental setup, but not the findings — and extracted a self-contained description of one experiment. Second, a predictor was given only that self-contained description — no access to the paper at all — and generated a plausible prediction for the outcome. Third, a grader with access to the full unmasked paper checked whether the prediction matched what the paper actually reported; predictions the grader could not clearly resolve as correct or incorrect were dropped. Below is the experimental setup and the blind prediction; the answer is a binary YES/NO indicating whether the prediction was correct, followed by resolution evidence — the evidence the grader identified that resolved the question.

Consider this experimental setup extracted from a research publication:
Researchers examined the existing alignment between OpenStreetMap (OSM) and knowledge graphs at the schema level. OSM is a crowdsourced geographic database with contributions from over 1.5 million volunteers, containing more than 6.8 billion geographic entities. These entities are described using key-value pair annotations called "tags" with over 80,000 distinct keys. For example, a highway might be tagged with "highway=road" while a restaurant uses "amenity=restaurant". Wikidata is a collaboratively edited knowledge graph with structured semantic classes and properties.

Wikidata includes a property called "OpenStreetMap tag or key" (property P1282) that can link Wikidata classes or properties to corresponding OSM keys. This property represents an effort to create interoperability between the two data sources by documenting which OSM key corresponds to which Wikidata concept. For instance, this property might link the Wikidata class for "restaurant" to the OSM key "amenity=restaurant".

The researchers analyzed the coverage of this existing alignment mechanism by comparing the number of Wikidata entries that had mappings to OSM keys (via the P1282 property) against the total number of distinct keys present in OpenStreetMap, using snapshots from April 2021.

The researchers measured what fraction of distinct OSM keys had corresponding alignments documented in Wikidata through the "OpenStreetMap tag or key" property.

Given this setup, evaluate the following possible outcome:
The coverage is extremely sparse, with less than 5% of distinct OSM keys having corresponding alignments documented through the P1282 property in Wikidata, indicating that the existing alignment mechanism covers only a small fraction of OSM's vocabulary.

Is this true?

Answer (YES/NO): YES